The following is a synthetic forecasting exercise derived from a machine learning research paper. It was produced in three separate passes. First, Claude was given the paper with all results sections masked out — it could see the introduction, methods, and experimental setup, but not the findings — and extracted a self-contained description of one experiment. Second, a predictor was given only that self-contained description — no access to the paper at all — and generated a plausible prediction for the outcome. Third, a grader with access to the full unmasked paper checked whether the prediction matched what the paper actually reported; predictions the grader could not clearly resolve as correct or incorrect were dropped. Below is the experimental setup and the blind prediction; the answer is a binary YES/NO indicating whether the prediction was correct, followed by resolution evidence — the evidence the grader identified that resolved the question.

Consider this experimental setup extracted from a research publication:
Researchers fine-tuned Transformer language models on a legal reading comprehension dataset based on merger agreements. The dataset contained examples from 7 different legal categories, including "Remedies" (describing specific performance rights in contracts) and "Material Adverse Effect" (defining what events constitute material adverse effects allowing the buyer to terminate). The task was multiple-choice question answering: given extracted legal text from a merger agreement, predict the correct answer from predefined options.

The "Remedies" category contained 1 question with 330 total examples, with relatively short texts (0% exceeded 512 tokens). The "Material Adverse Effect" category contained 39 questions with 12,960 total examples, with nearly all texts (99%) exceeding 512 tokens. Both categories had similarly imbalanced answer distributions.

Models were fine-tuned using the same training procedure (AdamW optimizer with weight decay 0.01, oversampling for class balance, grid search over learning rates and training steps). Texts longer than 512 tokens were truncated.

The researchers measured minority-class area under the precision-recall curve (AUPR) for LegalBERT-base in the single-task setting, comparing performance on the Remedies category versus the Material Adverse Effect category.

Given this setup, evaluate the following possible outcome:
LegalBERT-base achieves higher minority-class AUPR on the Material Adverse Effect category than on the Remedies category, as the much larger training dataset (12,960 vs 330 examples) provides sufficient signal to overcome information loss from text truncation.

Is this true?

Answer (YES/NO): NO